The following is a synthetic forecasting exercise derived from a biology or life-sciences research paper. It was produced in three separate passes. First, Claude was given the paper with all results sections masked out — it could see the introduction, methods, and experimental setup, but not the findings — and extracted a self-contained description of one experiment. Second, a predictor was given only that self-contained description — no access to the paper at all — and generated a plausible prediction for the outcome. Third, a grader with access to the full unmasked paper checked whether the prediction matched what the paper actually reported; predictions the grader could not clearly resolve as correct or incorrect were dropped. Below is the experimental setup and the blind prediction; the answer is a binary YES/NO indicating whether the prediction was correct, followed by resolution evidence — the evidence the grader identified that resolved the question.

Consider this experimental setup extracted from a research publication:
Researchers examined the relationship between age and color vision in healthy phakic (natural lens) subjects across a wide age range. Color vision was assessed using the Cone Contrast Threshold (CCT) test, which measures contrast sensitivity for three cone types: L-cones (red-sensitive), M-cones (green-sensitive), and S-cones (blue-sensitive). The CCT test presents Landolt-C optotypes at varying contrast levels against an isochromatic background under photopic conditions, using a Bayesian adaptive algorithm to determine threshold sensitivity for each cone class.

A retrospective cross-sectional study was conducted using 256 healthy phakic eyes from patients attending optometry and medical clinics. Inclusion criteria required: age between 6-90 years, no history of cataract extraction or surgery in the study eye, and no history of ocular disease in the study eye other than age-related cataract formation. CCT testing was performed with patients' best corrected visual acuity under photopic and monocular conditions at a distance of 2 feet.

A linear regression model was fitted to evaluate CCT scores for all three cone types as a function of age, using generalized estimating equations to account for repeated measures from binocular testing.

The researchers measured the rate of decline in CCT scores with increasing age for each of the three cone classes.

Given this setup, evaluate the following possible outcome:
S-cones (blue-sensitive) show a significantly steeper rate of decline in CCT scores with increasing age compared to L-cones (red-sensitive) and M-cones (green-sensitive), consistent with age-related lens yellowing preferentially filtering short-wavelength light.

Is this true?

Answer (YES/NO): YES